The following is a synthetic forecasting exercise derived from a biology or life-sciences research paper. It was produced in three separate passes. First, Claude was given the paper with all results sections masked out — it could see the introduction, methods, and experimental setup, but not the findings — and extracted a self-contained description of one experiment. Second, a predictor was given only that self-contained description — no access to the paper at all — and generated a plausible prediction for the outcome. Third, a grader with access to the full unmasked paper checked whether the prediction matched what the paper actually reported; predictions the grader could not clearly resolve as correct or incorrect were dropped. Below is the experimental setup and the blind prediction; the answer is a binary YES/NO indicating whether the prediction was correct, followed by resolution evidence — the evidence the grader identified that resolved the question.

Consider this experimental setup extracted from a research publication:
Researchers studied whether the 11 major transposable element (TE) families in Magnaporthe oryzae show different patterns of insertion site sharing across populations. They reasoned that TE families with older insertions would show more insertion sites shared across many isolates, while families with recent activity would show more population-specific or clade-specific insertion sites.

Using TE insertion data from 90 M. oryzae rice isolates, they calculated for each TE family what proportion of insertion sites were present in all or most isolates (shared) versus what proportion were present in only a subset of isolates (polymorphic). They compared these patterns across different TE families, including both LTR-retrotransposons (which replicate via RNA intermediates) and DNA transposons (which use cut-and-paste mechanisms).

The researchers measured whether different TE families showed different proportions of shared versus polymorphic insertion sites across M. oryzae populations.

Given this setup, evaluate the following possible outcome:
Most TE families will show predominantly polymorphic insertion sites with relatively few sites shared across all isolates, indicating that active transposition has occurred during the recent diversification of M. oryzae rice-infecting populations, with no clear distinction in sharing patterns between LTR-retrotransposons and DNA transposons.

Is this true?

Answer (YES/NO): NO